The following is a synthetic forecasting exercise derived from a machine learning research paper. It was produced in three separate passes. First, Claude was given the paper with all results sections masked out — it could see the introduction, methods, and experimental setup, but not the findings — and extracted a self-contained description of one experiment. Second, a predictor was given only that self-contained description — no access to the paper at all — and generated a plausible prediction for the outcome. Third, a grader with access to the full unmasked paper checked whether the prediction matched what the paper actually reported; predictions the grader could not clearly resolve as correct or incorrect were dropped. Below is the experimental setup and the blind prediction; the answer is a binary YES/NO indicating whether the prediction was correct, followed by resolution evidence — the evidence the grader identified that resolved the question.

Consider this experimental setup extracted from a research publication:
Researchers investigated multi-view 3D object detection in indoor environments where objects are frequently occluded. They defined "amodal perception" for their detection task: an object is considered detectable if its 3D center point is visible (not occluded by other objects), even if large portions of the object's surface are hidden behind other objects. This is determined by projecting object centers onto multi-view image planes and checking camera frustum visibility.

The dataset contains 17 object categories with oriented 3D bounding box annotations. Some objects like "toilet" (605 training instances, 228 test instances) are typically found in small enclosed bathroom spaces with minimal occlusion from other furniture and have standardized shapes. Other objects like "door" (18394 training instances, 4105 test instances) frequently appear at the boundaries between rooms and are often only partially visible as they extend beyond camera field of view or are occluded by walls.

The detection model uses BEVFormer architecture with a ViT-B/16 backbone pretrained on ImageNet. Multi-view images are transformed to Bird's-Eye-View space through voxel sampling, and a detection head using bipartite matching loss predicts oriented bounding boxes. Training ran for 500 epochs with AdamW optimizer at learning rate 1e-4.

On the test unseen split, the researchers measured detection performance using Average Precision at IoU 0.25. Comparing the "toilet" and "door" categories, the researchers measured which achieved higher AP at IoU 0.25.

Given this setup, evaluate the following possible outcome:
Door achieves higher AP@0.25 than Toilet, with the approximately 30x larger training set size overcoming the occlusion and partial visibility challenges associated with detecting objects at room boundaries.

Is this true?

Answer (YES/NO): NO